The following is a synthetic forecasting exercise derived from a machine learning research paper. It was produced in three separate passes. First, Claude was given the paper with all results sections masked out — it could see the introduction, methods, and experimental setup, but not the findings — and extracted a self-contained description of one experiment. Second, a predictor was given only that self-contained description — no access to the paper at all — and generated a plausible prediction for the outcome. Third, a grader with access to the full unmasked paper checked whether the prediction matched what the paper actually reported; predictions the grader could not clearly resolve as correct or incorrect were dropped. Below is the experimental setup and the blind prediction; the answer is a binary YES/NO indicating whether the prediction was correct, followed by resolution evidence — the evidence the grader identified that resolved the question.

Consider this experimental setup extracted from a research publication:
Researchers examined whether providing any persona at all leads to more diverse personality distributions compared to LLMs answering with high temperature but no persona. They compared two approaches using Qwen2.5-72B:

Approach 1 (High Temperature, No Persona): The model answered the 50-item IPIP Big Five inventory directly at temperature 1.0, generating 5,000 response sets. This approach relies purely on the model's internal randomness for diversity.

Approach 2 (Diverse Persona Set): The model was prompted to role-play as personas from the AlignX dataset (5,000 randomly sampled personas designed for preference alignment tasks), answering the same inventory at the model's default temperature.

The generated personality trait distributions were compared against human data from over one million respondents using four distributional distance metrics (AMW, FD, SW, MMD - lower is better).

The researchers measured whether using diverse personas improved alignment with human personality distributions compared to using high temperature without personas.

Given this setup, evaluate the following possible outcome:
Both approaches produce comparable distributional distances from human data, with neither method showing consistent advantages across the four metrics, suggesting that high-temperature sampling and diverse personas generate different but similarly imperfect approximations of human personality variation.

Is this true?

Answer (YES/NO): NO